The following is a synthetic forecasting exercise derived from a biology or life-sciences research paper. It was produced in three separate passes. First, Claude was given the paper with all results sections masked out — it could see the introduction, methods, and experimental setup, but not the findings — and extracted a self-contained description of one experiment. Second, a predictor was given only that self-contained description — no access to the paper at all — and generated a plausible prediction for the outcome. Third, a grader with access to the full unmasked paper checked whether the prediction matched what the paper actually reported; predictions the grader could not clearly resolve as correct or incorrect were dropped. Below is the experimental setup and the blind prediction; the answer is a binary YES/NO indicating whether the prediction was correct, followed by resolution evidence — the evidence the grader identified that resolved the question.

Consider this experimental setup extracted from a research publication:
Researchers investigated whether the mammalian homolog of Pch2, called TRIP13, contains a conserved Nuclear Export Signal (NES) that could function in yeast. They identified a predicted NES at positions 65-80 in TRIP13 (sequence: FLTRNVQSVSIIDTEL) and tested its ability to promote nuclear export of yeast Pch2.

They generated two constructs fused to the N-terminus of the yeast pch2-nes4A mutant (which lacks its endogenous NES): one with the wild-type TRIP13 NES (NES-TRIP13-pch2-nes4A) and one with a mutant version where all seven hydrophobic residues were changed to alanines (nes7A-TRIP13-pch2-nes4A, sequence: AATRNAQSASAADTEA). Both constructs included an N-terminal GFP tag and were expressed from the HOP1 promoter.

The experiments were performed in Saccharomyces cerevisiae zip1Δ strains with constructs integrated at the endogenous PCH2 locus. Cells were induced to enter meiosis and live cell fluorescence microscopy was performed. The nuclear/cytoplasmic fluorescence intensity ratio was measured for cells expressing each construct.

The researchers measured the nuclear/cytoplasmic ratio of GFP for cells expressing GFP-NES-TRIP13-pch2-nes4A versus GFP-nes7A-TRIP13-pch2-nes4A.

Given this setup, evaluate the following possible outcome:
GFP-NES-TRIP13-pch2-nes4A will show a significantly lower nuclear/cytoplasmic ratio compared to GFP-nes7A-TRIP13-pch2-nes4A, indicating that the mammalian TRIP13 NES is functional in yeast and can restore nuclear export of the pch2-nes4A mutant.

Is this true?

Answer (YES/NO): YES